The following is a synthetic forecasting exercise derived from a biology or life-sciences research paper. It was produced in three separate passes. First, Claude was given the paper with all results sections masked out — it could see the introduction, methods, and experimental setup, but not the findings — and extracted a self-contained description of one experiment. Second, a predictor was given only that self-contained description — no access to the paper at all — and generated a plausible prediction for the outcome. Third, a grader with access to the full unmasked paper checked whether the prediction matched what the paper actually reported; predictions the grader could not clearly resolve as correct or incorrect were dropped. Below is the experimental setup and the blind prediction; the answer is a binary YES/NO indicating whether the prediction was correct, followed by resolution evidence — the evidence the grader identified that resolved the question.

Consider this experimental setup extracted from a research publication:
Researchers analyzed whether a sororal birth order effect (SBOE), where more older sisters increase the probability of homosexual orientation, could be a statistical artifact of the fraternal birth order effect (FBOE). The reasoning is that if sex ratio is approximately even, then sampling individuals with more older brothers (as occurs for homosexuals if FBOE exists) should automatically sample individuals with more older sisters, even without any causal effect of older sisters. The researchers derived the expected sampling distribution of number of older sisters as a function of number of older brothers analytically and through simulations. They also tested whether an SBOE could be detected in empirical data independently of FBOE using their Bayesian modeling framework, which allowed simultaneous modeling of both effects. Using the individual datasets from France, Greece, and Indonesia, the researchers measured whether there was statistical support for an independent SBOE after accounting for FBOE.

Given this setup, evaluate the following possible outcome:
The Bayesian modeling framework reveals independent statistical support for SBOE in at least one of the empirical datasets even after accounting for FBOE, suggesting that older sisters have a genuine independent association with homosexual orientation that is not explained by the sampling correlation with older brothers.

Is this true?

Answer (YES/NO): NO